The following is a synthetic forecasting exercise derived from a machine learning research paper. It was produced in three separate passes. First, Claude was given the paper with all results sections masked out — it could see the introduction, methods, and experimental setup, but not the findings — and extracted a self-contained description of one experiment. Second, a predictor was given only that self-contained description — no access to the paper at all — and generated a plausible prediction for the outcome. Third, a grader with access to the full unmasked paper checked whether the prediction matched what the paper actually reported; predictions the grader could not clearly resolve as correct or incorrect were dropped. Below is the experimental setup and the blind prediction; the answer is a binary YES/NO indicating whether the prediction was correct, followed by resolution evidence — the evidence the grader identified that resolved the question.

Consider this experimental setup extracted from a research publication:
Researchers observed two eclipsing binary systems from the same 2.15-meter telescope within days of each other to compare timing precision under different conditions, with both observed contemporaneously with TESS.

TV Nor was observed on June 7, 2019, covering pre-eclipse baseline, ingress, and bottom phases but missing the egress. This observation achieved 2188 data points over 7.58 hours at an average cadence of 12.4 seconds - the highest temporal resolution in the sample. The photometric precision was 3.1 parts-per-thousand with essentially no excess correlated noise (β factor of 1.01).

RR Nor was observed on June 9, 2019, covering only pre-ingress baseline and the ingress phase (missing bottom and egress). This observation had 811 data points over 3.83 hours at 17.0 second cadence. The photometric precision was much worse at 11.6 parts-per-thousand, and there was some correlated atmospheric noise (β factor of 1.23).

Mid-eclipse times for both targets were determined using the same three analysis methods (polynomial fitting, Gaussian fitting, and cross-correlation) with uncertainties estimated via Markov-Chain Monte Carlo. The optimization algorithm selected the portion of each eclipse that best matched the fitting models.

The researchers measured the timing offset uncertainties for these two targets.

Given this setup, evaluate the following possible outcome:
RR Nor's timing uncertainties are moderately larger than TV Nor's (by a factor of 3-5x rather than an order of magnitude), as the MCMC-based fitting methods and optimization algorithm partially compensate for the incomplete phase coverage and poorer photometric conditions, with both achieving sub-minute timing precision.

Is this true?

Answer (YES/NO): NO